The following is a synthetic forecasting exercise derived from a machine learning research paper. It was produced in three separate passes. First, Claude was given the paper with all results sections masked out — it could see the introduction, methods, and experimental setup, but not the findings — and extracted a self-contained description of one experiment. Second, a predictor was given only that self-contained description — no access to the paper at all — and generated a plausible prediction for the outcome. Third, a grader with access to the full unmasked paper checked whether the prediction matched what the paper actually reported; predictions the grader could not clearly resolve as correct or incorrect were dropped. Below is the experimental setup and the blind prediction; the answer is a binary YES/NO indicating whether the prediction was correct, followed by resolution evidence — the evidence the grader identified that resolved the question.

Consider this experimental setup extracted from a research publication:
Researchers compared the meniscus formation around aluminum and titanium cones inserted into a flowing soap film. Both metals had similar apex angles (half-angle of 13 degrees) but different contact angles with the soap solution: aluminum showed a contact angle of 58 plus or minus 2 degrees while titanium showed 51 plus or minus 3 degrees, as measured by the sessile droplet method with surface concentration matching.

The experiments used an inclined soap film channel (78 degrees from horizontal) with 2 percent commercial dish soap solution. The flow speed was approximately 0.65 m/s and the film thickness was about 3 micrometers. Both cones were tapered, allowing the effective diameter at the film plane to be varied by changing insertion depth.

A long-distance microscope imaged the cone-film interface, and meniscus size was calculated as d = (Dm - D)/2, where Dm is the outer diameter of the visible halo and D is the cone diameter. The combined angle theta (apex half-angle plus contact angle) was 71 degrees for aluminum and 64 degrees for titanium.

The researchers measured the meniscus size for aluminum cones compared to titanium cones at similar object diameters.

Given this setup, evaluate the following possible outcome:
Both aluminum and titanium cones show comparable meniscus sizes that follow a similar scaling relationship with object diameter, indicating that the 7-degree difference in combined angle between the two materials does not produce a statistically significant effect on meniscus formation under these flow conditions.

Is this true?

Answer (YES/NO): NO